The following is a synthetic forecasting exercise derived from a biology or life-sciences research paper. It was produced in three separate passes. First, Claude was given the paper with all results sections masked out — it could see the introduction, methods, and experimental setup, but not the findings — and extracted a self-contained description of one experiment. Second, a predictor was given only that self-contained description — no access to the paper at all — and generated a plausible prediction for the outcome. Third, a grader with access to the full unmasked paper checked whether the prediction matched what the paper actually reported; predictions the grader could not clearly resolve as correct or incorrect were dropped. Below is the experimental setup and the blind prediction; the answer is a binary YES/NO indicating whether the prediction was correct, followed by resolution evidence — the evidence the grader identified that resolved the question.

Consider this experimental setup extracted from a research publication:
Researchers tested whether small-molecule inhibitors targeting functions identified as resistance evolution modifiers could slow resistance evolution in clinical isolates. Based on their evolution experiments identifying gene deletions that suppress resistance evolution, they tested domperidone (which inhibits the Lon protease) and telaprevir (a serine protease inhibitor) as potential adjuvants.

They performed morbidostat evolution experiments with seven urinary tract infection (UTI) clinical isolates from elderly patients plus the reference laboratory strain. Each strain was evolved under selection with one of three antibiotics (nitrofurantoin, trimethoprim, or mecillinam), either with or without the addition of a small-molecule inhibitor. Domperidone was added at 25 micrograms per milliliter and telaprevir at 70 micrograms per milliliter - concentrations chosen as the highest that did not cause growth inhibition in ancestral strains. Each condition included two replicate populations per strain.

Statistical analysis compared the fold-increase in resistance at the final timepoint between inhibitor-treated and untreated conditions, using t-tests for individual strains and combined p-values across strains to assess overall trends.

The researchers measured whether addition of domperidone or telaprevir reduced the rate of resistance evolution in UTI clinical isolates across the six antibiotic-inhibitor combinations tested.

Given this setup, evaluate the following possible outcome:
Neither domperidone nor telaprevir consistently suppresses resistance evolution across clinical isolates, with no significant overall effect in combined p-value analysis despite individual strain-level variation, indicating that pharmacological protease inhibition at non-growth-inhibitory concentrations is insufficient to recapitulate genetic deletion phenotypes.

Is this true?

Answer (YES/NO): NO